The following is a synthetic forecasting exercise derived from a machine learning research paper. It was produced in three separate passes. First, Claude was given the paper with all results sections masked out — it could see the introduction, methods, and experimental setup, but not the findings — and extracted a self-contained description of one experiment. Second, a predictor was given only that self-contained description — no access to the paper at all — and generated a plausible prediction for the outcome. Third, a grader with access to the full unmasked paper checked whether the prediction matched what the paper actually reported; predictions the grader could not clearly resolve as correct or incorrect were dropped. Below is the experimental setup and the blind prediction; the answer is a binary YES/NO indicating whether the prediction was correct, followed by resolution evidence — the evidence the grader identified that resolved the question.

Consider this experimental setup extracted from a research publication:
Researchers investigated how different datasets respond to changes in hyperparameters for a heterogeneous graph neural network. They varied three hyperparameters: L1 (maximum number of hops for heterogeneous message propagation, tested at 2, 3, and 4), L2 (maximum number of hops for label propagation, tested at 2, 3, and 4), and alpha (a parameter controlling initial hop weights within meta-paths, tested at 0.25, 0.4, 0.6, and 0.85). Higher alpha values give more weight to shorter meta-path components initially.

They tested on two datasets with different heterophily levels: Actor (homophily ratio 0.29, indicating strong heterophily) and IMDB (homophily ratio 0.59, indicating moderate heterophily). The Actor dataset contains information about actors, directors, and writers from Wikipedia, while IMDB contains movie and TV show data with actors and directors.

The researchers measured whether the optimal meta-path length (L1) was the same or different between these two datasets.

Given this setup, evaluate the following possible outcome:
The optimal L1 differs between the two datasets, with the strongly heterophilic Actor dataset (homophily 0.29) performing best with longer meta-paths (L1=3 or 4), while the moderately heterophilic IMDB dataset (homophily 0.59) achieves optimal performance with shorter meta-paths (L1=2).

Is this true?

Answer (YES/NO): NO